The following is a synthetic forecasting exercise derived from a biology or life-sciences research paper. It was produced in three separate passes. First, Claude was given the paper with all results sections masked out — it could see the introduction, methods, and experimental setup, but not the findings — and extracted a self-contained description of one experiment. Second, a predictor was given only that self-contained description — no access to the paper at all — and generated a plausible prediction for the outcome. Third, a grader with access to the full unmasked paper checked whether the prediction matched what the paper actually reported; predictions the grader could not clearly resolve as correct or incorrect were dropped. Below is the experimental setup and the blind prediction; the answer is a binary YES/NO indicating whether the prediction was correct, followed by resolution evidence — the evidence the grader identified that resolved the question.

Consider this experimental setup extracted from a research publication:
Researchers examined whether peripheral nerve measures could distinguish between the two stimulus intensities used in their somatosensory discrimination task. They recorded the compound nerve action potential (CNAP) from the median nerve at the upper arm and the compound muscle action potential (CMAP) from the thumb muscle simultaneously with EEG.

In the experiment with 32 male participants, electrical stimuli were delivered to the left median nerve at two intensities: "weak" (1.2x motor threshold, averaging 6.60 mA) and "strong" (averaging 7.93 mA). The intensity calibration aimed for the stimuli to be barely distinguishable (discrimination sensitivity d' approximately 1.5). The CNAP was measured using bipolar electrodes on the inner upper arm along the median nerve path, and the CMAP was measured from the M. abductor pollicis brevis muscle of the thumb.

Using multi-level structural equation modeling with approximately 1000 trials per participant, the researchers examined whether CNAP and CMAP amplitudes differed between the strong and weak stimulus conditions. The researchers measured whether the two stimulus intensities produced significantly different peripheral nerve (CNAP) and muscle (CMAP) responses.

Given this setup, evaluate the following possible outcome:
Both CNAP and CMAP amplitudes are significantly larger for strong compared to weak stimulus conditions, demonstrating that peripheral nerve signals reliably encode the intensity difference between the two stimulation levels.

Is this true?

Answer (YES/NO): YES